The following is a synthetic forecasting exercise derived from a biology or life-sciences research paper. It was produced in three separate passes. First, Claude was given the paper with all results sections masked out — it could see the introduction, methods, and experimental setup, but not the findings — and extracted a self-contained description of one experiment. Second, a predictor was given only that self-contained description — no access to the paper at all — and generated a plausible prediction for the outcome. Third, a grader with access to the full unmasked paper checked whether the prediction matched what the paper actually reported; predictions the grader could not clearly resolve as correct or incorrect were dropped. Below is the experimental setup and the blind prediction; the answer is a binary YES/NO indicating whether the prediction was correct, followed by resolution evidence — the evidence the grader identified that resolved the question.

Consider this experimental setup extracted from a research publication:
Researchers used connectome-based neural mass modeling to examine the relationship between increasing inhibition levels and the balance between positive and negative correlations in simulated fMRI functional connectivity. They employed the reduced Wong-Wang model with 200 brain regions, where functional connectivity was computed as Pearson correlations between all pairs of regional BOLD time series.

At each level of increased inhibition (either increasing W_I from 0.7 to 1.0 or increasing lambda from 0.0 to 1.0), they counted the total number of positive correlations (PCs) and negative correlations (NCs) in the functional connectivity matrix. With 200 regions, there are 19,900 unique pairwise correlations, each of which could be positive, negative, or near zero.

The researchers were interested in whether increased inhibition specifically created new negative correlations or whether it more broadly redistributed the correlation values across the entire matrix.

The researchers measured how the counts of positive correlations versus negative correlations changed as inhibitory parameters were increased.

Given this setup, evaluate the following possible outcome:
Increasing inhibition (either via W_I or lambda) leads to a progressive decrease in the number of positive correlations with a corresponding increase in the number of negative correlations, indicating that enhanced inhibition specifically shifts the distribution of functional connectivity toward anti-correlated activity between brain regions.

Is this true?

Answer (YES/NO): YES